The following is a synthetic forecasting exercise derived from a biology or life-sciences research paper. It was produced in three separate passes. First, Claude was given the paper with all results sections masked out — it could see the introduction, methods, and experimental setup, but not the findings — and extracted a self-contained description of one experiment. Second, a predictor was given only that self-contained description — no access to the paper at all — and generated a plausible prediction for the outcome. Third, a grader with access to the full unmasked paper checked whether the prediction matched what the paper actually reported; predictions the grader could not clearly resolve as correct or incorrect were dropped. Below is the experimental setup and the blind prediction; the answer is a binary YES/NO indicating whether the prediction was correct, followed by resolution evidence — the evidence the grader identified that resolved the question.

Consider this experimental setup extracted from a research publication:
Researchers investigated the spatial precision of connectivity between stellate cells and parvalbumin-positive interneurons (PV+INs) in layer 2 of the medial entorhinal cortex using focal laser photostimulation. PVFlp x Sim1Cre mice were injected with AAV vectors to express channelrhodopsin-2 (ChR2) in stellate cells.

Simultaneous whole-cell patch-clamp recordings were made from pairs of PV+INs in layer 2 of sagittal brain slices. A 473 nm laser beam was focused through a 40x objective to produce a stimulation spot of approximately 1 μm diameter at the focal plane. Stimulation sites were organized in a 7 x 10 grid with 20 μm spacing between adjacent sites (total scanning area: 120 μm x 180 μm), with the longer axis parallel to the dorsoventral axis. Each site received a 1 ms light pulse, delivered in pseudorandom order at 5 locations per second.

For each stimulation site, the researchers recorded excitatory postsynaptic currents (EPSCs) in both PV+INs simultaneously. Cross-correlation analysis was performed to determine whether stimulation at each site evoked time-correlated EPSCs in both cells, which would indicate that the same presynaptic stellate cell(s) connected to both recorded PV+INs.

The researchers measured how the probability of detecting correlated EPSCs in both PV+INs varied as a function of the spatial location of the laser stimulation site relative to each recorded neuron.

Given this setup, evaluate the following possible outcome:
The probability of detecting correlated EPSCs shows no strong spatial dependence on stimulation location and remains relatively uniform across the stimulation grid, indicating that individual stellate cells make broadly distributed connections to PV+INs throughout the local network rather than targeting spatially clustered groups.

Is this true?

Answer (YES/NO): NO